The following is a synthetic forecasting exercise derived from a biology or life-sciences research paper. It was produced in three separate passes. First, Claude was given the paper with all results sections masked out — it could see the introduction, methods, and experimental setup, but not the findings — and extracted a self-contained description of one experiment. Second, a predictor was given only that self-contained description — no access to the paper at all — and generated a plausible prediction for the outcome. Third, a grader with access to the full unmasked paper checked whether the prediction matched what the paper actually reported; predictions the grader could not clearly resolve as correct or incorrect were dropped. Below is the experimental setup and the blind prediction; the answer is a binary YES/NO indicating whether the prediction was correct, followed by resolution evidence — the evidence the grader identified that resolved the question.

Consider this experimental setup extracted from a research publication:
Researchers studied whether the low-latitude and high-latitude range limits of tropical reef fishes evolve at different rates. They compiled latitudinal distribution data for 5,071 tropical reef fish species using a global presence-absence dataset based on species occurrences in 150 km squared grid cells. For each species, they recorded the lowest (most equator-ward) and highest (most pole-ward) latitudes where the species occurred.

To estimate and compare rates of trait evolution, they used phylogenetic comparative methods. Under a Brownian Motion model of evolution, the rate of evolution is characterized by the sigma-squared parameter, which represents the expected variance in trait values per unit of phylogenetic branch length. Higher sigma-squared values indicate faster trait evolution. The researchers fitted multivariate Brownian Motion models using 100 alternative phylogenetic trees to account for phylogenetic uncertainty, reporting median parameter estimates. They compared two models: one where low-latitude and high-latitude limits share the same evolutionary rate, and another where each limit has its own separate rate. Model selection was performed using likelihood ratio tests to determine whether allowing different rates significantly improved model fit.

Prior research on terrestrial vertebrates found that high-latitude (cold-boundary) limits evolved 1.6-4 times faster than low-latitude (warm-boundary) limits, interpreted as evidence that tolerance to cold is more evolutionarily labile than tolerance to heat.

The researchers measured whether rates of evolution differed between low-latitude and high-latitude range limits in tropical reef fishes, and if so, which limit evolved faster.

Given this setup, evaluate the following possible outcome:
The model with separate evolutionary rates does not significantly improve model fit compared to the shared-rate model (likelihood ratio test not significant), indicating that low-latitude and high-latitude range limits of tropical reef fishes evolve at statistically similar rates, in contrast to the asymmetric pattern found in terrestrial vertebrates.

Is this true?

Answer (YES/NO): NO